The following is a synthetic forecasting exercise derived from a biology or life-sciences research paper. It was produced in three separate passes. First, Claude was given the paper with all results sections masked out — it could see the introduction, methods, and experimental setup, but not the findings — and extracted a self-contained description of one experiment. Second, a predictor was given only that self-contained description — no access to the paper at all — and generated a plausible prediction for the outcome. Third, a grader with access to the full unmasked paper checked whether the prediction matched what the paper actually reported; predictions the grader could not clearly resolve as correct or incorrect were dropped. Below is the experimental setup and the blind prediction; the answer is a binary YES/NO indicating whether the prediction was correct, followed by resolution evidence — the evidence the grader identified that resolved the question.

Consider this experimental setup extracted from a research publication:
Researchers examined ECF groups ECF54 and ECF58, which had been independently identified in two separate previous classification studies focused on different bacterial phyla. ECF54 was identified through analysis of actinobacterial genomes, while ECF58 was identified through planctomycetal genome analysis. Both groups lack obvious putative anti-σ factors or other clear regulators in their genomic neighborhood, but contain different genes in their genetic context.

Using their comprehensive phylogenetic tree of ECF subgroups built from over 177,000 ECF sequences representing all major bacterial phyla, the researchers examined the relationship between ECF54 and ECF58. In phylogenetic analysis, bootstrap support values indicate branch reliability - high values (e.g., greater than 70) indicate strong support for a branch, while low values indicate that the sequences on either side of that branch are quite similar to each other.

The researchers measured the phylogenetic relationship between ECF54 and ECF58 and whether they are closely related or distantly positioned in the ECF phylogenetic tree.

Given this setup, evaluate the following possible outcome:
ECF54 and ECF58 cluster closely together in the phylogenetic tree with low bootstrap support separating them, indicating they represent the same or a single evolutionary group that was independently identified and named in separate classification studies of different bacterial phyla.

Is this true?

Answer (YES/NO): NO